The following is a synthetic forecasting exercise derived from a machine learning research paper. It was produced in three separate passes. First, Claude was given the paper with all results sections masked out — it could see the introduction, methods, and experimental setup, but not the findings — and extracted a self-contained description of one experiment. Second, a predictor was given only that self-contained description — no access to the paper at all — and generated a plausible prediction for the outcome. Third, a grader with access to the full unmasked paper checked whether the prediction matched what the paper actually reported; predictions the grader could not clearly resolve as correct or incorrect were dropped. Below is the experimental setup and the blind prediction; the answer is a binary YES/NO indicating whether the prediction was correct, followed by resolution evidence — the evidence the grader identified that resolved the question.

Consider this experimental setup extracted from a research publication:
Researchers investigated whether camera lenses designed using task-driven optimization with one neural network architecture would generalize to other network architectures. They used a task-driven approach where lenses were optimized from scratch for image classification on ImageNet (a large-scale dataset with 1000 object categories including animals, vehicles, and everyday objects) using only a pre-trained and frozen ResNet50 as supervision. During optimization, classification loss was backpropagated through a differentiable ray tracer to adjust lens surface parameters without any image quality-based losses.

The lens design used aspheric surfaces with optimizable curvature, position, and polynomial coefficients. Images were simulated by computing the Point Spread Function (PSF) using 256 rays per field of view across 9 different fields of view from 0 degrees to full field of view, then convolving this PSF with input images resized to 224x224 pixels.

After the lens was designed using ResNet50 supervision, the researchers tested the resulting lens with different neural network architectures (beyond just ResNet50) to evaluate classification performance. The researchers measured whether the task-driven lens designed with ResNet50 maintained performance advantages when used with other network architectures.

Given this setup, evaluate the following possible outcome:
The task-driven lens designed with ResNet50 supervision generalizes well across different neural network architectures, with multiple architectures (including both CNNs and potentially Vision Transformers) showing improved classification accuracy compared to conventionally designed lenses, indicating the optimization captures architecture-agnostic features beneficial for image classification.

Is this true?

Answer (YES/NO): YES